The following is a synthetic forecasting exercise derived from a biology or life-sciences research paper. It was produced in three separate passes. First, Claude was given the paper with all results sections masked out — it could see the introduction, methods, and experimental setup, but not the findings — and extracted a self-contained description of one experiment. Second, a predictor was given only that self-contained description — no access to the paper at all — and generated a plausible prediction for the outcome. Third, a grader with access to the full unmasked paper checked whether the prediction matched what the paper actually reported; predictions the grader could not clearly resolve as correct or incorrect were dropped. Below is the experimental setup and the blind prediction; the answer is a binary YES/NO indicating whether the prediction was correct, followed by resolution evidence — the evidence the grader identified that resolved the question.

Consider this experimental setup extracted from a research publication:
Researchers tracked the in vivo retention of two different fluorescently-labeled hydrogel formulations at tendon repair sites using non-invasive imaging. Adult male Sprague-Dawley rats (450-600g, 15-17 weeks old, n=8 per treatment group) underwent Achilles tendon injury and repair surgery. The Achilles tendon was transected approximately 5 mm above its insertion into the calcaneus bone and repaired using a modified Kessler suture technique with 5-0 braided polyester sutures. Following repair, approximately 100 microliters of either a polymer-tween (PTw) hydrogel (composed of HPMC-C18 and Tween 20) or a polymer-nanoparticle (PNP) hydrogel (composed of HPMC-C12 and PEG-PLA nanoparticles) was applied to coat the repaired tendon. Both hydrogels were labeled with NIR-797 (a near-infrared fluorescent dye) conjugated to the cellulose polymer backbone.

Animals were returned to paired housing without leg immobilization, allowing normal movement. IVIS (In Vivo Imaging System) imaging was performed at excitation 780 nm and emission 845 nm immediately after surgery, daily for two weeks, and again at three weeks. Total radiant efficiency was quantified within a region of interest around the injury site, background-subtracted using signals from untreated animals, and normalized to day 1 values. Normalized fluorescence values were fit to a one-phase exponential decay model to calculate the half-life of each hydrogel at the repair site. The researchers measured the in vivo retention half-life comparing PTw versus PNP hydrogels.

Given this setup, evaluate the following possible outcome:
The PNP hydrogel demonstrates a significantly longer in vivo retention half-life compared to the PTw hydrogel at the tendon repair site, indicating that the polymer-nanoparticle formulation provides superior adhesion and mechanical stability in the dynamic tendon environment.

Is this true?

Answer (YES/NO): NO